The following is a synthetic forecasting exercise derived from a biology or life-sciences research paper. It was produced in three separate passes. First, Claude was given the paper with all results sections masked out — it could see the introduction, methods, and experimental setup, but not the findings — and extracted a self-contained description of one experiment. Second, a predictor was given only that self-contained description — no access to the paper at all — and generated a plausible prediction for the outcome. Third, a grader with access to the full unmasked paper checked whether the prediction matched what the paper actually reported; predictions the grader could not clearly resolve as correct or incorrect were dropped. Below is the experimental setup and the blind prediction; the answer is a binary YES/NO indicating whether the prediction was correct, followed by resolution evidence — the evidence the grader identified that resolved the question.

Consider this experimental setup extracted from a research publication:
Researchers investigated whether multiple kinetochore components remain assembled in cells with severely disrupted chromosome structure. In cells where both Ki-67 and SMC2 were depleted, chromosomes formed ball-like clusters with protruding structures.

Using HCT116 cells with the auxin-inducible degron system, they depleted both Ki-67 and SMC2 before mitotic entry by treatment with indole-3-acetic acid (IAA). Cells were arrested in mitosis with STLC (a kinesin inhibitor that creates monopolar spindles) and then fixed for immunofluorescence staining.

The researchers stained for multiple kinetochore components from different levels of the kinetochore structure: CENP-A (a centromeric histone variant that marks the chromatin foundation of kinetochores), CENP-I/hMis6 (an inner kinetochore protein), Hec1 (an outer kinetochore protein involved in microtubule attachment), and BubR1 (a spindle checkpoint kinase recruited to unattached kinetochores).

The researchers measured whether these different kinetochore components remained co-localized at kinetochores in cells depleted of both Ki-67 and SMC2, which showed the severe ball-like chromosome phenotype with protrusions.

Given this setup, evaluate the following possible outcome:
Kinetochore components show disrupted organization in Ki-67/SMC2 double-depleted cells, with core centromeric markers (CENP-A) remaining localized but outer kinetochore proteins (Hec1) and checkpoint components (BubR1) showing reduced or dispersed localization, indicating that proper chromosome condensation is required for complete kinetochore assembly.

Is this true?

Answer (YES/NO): NO